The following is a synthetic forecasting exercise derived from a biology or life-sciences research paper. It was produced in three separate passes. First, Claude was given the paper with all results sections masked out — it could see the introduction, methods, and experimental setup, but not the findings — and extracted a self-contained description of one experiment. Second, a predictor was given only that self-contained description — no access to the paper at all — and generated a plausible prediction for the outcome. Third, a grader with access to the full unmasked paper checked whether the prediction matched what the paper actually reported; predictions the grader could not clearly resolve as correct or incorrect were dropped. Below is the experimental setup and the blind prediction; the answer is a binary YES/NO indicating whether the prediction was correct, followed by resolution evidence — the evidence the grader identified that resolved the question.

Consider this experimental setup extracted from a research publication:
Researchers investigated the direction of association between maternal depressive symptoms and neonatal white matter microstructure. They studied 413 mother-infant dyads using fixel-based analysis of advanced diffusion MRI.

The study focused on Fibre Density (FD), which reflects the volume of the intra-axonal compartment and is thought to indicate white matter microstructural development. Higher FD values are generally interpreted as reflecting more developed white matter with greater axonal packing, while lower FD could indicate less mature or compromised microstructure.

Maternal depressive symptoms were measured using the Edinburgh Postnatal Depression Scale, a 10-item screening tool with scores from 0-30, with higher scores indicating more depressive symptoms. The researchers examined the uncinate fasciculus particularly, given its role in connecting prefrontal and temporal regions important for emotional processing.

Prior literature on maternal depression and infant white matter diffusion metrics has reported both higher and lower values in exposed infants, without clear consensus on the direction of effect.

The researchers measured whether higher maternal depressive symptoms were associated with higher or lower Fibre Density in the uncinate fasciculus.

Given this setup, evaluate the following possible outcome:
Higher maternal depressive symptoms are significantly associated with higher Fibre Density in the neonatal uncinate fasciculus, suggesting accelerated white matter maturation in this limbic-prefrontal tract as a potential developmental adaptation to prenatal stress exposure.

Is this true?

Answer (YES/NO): YES